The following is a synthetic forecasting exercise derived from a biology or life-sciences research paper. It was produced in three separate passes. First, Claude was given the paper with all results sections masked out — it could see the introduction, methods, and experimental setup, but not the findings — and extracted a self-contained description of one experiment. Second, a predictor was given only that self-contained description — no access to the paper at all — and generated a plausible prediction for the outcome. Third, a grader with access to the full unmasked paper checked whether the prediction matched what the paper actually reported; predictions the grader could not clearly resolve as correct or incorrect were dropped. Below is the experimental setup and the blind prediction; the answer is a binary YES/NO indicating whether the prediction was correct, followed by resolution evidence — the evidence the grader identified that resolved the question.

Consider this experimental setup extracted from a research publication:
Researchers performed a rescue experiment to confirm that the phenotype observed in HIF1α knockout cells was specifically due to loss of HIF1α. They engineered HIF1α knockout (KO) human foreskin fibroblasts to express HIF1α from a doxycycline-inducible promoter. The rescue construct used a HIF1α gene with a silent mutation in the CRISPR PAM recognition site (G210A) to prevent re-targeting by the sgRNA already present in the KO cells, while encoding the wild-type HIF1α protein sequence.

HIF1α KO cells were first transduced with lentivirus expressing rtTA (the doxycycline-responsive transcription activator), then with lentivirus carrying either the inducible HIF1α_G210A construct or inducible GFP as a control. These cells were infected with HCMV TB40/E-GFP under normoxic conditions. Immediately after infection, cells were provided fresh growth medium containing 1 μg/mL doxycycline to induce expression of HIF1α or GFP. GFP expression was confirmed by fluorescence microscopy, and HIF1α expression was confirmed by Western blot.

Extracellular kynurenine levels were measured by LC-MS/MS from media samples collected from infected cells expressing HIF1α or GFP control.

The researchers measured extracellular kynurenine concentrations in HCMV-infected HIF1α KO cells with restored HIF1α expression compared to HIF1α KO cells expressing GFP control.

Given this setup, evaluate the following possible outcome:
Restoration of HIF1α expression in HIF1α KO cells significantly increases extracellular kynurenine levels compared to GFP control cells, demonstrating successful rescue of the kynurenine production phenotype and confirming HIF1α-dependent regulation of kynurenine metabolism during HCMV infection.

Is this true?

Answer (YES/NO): NO